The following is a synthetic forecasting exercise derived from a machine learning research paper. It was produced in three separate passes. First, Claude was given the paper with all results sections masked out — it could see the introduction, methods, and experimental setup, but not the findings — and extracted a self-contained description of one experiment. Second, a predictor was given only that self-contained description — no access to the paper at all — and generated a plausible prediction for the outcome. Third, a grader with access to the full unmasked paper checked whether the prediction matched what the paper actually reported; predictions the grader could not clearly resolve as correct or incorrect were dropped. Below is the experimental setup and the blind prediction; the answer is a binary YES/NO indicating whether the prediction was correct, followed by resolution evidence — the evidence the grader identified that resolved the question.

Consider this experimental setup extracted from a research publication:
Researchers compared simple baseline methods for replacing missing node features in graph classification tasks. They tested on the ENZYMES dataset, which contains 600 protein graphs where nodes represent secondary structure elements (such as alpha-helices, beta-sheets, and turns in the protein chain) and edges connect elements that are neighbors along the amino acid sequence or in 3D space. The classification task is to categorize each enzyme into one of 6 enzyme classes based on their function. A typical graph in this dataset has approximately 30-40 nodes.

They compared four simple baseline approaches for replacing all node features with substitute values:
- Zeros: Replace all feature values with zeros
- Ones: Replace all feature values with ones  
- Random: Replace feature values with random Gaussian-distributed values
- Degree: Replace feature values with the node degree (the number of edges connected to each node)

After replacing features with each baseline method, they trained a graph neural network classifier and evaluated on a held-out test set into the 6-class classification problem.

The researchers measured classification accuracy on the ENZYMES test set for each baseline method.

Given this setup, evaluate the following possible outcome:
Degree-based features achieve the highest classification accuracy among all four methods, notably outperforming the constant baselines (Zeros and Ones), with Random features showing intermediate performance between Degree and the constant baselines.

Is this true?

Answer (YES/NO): NO